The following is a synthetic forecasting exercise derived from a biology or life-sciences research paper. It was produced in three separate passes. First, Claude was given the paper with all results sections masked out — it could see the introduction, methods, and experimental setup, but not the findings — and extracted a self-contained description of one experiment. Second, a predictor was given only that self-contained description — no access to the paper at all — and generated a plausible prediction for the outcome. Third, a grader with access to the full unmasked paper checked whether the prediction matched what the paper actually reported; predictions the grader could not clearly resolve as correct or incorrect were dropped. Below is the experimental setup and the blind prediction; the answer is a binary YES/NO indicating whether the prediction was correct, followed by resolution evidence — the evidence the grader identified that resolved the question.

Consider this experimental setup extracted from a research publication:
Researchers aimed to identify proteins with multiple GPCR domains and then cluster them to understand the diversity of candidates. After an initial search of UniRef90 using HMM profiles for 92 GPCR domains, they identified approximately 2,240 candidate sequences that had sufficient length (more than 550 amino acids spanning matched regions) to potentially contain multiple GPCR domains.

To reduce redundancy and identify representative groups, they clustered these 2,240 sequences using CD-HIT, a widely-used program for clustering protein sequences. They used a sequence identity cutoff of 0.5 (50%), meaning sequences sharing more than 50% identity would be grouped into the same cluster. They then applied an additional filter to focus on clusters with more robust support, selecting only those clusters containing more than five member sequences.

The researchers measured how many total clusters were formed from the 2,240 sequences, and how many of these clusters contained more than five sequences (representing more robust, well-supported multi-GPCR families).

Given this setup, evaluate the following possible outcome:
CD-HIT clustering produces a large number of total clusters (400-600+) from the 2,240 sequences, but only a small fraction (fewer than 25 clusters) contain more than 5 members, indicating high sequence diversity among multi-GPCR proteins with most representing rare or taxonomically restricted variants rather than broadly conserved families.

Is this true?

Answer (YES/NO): NO